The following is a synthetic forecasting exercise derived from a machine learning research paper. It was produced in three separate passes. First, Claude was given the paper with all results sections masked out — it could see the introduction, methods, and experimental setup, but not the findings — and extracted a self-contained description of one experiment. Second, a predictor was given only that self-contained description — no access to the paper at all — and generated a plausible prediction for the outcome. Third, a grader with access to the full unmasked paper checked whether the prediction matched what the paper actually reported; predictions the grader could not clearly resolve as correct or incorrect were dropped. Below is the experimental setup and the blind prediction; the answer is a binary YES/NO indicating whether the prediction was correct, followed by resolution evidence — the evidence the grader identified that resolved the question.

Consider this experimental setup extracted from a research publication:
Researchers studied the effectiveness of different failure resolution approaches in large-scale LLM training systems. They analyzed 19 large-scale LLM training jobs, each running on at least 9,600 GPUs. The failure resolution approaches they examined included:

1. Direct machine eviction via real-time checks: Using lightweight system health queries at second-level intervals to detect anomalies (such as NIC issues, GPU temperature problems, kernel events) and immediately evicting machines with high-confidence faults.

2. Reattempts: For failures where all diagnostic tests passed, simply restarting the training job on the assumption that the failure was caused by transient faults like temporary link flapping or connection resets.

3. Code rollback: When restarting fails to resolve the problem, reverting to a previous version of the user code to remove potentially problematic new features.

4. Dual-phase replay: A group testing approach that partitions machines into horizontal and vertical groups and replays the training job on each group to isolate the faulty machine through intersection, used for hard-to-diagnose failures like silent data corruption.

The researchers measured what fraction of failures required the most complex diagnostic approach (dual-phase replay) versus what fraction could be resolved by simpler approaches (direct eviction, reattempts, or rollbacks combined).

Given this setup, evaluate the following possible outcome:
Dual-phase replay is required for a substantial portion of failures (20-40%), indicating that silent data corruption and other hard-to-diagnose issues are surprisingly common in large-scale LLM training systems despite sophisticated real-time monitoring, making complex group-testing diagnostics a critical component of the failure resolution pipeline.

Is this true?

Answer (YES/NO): NO